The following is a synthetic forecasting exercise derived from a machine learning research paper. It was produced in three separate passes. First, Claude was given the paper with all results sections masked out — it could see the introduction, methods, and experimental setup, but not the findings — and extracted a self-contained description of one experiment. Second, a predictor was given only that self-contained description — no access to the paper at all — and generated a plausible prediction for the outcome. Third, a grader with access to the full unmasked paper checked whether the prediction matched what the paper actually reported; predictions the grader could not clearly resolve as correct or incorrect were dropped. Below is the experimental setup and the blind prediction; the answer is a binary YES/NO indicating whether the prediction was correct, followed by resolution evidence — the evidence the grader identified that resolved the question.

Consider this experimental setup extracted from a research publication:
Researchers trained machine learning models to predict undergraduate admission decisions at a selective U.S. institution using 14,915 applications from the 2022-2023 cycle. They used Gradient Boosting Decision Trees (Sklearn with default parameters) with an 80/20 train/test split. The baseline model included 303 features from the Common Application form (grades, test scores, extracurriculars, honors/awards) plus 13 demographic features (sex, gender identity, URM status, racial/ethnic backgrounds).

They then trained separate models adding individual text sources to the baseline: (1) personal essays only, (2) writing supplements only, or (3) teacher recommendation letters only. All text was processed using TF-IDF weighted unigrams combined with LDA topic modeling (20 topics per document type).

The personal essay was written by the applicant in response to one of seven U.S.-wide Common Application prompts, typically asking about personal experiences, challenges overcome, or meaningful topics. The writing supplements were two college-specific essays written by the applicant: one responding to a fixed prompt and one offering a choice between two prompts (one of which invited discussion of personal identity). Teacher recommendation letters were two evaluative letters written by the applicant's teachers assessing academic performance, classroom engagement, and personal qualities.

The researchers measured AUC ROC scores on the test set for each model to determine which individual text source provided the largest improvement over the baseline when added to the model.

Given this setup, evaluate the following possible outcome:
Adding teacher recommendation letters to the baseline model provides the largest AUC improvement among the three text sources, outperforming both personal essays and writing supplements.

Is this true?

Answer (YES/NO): NO